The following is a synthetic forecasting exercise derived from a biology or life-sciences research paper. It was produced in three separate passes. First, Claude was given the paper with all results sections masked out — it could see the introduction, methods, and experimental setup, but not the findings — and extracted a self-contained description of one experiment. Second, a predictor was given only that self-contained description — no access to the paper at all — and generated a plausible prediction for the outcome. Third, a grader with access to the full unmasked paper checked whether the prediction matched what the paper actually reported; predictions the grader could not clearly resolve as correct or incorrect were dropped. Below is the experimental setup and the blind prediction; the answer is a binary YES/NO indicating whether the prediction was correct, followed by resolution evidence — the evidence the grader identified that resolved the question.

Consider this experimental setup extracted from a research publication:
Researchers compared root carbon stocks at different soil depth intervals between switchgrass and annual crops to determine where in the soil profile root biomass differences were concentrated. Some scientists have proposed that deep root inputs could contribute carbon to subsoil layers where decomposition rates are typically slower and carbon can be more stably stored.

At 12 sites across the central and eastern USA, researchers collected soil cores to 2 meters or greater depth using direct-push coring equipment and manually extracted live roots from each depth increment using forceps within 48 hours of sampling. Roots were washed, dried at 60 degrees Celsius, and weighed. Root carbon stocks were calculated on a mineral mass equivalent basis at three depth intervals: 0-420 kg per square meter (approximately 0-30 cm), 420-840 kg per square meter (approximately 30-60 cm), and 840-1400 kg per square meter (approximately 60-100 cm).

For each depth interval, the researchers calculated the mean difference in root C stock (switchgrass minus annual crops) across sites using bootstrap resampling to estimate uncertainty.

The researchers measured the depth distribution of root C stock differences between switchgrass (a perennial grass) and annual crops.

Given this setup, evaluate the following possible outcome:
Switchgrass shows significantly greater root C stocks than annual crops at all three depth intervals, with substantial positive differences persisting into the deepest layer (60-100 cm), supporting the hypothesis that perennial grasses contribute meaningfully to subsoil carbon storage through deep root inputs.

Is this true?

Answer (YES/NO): YES